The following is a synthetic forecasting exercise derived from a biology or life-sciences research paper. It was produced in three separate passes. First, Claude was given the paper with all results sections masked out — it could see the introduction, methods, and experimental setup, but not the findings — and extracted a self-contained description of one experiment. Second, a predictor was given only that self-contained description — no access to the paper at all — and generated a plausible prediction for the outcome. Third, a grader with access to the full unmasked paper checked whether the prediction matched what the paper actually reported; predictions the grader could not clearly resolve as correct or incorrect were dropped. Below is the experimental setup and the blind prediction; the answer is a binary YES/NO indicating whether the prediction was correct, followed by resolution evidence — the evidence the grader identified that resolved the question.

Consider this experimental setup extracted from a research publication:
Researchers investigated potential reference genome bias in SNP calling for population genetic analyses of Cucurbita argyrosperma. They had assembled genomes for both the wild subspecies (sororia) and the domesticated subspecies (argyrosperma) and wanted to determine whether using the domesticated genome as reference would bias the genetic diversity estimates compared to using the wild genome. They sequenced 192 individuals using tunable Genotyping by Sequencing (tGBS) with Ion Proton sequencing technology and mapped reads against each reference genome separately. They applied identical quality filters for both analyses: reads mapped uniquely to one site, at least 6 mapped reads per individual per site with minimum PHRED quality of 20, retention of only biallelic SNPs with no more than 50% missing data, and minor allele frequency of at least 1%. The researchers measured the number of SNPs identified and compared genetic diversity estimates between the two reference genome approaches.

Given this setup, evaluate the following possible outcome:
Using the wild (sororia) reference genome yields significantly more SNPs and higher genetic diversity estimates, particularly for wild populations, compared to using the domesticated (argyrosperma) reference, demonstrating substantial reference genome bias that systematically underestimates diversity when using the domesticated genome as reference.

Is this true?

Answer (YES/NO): NO